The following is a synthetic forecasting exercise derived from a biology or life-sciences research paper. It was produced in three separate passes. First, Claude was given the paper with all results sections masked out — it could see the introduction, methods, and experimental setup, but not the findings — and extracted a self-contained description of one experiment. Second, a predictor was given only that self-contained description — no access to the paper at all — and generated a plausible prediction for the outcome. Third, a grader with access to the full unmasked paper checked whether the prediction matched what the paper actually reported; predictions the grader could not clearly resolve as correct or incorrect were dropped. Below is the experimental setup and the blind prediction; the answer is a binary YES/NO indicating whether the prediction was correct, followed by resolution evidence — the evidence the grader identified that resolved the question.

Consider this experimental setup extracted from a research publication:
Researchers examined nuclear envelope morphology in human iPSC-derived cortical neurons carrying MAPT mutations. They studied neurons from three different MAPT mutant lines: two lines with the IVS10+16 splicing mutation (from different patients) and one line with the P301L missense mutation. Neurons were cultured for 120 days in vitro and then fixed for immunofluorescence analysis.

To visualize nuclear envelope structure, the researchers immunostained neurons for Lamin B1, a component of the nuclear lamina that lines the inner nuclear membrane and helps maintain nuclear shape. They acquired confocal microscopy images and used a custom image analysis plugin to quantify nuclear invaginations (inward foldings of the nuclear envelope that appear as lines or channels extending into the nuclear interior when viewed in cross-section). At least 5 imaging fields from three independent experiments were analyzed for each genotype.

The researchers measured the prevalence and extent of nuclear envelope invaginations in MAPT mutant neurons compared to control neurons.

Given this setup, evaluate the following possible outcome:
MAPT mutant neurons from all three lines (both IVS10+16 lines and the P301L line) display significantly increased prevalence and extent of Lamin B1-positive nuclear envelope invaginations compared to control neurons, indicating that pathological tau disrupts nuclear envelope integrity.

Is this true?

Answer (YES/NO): YES